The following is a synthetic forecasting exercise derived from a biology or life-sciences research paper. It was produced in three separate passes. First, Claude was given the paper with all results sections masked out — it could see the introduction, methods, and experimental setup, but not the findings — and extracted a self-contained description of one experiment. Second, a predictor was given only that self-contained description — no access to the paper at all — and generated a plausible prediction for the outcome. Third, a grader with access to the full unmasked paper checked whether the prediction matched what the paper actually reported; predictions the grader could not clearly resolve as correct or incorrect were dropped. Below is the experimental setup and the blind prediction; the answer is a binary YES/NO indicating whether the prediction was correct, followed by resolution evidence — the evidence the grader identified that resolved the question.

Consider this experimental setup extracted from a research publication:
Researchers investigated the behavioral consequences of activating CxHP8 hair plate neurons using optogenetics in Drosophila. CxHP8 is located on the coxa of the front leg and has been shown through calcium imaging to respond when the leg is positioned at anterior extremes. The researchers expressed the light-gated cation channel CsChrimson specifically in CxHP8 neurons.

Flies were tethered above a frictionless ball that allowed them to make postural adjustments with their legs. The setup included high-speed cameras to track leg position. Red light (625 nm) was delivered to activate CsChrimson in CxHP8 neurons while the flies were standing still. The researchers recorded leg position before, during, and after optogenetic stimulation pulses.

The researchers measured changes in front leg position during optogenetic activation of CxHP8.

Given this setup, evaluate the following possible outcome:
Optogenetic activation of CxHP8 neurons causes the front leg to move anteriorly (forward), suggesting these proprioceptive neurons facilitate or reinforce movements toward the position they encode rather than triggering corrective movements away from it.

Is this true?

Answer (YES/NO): NO